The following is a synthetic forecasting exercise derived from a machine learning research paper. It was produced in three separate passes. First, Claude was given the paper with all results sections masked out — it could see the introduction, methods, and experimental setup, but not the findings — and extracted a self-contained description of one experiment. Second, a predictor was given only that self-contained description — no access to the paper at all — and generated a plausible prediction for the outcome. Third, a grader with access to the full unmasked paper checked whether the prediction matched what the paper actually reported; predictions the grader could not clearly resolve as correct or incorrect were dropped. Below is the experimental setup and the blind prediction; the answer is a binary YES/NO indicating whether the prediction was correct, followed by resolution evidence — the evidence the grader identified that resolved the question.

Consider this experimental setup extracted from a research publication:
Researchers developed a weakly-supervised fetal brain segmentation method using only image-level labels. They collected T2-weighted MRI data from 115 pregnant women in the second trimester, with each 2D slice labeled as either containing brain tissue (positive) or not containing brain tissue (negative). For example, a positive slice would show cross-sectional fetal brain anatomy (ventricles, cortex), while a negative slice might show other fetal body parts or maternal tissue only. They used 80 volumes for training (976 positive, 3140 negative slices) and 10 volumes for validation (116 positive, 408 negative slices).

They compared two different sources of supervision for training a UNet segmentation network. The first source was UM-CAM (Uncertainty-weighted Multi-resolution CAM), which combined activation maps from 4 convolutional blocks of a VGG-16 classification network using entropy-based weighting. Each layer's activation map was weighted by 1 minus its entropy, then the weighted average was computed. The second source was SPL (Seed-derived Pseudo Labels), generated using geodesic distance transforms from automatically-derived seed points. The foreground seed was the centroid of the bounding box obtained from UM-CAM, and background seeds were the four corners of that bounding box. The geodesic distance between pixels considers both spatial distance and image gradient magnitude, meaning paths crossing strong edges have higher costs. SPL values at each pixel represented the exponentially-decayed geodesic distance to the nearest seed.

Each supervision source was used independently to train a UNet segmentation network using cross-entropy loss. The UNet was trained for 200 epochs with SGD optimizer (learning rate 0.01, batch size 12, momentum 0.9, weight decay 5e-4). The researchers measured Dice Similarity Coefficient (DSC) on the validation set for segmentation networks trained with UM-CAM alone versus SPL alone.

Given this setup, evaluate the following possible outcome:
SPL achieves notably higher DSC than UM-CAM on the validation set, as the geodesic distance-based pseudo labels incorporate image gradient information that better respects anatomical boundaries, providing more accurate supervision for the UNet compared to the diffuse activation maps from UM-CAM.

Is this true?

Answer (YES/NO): YES